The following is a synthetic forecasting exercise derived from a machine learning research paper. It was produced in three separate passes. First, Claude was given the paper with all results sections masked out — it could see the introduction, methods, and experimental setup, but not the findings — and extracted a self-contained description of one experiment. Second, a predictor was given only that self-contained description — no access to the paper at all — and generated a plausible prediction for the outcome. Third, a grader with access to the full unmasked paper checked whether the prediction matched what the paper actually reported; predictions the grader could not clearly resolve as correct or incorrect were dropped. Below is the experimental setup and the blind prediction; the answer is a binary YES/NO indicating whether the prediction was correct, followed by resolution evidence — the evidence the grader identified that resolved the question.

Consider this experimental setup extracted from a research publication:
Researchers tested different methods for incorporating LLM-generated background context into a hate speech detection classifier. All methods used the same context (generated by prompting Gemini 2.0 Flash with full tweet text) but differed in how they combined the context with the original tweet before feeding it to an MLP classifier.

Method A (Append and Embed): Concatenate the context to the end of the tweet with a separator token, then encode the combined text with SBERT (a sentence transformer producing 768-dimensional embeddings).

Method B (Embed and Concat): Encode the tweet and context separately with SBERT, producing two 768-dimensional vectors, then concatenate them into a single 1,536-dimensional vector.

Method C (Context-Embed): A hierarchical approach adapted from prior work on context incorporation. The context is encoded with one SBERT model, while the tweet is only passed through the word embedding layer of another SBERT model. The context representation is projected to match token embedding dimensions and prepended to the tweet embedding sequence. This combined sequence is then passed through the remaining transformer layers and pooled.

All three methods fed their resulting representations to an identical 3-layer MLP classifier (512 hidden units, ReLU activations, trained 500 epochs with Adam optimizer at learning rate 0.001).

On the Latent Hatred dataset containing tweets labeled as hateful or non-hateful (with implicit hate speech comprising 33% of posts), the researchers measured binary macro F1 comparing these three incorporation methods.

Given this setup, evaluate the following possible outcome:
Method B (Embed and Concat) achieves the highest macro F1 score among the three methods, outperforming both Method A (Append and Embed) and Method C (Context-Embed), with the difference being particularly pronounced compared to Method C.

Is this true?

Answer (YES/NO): YES